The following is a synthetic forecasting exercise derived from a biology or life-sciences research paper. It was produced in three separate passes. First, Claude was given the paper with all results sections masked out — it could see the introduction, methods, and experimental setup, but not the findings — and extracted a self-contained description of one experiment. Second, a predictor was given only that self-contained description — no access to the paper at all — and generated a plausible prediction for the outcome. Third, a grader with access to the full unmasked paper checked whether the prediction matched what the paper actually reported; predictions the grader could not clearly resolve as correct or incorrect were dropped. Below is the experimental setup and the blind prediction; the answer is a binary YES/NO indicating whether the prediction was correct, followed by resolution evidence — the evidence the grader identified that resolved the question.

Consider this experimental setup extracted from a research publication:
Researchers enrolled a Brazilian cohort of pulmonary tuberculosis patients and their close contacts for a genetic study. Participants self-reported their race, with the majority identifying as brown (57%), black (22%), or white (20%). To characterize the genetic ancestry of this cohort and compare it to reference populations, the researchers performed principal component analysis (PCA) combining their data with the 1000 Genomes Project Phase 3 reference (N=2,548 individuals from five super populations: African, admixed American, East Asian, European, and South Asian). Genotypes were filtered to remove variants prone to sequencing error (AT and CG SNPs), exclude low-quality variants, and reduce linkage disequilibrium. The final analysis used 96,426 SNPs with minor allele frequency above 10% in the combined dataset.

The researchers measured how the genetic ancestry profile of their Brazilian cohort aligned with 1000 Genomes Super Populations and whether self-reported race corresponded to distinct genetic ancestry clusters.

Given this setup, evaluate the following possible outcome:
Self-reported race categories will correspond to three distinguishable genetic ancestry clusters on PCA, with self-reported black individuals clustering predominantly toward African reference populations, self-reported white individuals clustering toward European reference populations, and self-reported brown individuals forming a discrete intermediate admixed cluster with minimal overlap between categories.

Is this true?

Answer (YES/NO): NO